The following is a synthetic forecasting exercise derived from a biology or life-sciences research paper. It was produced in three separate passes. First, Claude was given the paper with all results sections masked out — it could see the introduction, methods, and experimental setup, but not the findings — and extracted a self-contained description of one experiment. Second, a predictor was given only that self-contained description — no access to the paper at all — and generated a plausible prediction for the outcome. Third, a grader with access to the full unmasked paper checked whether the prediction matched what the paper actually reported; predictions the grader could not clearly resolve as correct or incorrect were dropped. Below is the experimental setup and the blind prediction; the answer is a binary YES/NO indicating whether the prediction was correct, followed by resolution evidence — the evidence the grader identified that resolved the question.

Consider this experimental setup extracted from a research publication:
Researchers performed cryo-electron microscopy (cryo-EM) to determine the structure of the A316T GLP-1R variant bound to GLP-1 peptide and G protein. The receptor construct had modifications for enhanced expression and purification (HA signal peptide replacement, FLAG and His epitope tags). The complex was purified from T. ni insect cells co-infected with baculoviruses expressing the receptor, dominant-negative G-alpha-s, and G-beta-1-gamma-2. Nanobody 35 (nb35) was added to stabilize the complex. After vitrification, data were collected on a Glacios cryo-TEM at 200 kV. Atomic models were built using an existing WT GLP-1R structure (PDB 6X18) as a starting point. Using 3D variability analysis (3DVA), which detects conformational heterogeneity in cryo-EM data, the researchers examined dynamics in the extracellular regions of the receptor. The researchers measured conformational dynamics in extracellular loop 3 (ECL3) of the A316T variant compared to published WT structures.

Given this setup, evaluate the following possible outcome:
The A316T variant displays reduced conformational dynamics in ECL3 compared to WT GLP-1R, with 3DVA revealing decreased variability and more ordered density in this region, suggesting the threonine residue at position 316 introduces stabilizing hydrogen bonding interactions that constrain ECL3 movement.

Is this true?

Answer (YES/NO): NO